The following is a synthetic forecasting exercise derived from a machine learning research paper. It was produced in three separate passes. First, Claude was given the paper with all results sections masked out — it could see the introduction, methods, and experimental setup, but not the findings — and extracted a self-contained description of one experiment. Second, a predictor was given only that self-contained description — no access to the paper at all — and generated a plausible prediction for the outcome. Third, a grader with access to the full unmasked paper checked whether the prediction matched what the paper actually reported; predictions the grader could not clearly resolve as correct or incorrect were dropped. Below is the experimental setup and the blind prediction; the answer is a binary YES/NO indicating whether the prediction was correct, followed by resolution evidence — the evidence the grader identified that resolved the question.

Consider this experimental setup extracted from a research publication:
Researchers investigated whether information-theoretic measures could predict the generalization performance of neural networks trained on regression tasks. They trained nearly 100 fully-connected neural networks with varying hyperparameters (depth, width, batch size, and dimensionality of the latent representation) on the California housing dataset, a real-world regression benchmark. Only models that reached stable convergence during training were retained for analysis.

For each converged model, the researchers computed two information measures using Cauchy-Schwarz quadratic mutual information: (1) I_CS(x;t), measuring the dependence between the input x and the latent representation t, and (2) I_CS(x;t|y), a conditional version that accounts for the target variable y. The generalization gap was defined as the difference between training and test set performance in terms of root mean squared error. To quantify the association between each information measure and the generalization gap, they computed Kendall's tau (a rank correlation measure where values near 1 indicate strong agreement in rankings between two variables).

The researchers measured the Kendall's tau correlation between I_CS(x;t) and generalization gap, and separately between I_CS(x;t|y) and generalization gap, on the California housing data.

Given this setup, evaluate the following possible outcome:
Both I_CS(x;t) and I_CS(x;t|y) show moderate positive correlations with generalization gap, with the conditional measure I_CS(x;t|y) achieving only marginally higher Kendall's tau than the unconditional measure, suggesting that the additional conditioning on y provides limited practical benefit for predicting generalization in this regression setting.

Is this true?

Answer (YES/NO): YES